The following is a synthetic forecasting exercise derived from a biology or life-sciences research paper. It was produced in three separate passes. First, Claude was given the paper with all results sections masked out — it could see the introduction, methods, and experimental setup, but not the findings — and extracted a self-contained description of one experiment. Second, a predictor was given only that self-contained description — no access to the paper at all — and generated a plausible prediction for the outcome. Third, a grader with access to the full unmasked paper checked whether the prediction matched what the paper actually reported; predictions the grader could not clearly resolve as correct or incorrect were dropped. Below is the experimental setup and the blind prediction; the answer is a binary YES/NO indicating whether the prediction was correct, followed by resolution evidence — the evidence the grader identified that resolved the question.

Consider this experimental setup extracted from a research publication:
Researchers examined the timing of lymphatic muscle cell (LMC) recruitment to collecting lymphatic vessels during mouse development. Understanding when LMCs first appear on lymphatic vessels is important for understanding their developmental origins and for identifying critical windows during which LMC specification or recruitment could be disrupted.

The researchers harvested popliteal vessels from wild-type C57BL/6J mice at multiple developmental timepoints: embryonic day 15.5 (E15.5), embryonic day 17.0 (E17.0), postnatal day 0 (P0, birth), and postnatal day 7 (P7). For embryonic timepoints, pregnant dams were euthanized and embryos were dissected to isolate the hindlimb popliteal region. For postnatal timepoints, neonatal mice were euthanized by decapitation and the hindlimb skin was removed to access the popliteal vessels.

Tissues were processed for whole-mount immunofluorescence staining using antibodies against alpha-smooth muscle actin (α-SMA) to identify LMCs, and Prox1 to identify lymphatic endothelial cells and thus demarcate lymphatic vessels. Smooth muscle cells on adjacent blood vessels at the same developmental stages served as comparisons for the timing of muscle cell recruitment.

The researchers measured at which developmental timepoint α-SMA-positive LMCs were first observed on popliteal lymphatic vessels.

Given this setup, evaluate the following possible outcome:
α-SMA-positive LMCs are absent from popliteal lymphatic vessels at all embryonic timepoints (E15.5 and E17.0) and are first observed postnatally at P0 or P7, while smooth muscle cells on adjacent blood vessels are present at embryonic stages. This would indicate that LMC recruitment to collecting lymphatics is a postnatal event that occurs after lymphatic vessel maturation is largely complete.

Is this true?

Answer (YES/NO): NO